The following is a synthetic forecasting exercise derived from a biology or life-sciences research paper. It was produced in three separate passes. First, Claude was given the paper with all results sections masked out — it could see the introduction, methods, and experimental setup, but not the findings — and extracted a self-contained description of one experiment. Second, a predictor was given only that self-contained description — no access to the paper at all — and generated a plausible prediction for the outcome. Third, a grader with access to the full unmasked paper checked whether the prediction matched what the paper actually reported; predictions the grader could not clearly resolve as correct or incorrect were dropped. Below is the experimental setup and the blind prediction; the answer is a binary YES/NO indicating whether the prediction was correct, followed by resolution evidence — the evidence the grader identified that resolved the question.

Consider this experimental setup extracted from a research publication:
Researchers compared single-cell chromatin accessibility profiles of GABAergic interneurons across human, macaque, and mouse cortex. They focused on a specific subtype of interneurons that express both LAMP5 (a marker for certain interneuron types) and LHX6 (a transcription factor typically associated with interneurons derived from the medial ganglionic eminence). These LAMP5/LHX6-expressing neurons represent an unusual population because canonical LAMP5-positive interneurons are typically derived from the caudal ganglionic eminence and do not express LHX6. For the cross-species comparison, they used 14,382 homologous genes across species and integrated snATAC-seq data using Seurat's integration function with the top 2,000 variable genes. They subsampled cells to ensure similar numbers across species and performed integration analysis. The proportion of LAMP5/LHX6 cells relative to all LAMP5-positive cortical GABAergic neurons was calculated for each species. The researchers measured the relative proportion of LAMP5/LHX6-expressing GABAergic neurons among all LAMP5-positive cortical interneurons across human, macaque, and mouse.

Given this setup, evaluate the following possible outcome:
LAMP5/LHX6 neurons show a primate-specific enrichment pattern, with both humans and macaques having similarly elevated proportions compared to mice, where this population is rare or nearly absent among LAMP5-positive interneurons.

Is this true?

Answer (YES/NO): YES